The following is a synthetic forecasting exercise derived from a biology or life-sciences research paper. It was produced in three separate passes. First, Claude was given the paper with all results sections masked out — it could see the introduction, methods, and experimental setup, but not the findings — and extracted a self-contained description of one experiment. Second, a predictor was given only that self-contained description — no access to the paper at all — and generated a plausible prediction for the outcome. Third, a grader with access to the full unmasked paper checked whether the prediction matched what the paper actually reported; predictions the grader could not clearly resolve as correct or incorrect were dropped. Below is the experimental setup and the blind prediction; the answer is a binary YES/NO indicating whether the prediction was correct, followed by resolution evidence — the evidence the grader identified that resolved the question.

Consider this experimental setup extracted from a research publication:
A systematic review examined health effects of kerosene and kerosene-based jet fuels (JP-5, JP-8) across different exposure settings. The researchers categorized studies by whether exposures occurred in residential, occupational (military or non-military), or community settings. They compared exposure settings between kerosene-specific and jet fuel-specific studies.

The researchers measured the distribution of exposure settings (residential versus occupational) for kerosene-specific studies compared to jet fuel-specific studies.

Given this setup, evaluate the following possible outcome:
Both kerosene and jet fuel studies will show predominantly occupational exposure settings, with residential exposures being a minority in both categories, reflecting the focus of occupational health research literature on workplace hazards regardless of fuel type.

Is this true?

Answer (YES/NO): NO